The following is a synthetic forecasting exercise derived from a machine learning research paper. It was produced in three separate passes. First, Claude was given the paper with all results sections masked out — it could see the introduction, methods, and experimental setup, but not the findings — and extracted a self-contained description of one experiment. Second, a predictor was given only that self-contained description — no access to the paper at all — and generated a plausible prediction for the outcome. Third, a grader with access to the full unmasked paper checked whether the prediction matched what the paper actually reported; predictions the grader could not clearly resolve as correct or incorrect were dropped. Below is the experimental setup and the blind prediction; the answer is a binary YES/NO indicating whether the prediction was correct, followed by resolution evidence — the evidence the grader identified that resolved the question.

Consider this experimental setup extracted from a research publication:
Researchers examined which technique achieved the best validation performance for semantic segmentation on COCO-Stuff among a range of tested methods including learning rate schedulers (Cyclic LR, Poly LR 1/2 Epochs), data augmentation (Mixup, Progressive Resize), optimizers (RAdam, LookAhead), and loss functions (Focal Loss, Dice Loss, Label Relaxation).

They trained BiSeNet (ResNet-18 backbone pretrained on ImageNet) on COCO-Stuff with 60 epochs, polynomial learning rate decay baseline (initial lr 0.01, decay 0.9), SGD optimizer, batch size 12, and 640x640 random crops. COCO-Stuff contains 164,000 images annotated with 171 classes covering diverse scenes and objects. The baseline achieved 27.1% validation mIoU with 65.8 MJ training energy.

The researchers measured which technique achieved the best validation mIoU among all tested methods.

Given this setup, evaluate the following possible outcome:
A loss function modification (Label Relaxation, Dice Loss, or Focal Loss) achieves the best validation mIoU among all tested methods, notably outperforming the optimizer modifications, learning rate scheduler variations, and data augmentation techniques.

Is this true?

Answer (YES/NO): NO